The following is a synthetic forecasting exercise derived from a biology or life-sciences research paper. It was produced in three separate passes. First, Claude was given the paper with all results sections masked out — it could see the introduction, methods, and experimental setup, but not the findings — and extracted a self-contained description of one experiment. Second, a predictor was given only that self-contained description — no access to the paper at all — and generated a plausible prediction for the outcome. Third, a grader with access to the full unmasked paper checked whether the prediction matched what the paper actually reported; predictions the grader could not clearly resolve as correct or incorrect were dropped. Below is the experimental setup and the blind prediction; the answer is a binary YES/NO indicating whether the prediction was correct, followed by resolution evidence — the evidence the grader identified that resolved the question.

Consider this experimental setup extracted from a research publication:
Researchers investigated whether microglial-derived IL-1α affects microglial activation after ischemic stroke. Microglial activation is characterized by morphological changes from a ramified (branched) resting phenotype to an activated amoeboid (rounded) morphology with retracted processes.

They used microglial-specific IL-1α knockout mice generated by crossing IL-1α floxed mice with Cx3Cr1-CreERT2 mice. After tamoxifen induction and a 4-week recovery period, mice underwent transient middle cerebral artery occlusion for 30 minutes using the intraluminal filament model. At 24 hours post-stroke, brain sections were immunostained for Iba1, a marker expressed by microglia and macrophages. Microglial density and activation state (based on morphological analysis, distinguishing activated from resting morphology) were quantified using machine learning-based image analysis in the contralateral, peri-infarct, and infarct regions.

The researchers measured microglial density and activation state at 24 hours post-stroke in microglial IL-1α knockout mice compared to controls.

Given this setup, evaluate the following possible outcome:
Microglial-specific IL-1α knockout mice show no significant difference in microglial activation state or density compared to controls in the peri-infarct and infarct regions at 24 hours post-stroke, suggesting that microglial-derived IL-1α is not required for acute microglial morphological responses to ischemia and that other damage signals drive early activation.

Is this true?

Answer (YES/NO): YES